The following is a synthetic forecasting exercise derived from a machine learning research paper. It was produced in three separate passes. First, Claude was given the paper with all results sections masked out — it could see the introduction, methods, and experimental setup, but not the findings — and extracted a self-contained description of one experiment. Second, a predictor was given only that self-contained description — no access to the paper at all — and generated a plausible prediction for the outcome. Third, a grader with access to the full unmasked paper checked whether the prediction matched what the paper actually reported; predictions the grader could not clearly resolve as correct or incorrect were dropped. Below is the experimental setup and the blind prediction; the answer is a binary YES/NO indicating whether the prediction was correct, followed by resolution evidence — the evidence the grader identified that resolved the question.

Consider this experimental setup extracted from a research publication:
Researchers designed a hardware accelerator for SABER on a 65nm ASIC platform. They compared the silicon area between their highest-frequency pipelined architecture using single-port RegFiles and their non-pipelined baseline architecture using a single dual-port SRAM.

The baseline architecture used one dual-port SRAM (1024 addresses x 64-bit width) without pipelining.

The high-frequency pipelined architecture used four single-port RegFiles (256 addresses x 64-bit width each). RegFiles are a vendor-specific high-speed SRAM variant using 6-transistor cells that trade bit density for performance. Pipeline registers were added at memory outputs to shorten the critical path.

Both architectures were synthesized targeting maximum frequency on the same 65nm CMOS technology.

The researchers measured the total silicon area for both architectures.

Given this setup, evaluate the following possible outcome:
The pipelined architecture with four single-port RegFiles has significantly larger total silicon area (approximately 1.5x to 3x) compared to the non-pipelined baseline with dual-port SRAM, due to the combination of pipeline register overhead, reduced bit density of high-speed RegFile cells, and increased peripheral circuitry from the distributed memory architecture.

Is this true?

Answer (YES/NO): NO